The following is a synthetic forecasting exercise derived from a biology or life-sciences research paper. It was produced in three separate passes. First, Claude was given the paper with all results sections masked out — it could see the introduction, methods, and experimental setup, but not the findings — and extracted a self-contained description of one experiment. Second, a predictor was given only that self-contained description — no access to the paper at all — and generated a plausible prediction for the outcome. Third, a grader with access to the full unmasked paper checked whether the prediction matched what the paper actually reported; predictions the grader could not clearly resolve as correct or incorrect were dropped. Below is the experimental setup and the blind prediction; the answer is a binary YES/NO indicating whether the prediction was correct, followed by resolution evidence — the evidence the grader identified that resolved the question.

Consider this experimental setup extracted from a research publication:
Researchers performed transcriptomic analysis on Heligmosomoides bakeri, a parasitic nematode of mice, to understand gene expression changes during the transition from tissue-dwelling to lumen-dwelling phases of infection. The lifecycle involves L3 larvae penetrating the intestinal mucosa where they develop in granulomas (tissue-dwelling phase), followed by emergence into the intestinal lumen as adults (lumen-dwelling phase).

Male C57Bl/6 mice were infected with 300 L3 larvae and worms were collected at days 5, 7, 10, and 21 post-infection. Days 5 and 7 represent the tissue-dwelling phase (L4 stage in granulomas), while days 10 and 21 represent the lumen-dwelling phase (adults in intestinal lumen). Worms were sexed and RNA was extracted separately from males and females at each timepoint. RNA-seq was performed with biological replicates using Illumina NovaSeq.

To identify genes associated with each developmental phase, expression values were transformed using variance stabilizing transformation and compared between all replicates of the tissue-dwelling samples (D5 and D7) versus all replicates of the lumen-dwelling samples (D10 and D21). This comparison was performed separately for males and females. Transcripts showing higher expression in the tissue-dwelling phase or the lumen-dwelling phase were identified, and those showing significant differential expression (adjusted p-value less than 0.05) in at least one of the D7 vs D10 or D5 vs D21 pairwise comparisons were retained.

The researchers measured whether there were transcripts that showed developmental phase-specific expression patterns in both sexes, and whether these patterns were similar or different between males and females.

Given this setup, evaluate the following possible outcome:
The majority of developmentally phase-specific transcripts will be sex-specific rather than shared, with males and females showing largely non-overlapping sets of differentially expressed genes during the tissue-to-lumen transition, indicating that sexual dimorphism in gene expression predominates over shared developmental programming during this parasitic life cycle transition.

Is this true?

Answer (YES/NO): NO